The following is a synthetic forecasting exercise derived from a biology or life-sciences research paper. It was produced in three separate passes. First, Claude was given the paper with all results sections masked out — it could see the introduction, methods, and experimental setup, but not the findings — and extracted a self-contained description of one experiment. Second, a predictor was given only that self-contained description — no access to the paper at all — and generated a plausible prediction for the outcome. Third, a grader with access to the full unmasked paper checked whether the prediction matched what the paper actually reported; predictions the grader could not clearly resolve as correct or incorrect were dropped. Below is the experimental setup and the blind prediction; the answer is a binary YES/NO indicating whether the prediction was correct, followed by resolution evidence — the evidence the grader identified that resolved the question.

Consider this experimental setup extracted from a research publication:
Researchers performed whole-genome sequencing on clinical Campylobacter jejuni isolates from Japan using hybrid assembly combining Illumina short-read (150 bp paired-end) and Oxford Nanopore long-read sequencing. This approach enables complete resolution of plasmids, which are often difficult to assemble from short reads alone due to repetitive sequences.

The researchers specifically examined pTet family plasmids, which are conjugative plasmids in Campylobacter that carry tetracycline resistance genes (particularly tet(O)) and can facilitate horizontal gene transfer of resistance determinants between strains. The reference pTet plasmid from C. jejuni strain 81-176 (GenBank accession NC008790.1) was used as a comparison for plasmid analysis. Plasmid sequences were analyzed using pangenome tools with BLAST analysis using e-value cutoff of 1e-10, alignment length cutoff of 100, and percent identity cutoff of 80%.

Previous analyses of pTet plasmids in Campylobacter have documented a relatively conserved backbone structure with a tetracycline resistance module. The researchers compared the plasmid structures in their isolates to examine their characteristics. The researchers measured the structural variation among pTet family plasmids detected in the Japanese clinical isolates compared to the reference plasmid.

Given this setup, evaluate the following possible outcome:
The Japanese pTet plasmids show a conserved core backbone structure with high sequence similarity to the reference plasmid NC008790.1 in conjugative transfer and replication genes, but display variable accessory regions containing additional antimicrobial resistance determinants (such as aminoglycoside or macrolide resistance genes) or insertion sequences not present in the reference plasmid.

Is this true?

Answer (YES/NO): YES